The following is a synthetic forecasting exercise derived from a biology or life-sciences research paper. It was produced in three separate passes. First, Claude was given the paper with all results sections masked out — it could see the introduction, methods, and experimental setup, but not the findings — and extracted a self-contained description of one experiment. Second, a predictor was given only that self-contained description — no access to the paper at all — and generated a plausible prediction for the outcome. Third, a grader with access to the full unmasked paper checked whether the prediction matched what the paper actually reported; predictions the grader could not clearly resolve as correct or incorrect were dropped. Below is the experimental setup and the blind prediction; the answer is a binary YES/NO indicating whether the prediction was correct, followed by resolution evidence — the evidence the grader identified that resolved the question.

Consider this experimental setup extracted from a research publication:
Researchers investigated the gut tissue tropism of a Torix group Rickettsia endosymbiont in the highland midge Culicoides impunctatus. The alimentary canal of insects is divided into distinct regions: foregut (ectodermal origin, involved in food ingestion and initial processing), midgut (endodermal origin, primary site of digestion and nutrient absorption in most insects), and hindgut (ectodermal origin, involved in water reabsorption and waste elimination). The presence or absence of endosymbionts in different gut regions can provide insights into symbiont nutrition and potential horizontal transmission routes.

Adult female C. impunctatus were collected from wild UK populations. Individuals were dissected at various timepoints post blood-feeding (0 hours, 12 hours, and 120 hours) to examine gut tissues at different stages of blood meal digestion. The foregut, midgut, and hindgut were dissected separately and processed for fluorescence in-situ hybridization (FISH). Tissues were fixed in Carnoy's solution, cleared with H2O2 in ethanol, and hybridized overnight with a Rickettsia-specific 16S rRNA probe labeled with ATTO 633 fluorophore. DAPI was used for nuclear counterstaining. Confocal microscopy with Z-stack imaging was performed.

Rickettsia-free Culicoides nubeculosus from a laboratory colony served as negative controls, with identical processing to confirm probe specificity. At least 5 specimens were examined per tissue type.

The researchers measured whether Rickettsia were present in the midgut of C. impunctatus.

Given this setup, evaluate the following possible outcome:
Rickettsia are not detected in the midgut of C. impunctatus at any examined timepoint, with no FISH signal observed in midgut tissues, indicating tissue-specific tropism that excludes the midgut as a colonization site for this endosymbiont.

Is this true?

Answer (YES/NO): YES